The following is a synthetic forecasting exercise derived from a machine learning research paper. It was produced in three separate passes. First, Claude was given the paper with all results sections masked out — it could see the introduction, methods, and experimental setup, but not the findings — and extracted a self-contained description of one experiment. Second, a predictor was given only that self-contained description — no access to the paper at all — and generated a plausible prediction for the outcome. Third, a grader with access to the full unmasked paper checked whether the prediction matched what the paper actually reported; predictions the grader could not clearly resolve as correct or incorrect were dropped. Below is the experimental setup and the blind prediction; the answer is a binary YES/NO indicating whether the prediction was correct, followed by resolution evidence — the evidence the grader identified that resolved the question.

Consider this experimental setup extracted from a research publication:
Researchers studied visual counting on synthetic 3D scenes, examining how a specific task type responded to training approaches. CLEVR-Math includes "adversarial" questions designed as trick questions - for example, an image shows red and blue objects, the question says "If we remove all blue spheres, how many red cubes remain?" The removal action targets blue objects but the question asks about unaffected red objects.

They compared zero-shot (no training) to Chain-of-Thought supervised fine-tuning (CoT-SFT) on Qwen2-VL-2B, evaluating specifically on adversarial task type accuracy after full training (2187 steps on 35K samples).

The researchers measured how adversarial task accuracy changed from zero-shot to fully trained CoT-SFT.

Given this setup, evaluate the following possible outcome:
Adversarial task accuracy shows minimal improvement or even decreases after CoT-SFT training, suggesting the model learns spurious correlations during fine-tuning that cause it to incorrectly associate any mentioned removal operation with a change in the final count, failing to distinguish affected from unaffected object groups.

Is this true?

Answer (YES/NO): YES